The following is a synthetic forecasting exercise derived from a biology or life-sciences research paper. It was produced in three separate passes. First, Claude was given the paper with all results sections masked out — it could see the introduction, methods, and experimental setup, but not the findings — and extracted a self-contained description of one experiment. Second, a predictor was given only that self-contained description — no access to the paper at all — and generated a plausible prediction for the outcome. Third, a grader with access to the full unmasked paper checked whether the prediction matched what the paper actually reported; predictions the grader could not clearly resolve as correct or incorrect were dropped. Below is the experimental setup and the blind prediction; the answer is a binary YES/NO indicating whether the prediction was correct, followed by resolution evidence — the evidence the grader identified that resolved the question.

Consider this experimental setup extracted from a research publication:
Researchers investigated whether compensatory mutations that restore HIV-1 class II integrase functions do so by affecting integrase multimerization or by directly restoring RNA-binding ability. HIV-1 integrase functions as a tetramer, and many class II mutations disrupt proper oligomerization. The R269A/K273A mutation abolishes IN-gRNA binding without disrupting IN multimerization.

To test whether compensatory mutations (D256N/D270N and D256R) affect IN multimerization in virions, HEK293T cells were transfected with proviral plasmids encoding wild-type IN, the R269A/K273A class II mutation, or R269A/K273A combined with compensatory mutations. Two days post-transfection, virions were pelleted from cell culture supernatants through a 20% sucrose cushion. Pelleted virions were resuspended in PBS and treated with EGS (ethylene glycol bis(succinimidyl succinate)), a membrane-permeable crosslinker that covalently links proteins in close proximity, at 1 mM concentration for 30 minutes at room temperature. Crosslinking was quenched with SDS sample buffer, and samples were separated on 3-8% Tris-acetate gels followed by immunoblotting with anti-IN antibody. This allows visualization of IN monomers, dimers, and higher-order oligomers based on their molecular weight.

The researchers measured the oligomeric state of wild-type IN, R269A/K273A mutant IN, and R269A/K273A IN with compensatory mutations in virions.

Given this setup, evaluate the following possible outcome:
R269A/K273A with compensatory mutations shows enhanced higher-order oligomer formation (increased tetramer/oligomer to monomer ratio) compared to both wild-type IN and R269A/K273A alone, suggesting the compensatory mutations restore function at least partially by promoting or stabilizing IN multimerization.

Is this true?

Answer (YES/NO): NO